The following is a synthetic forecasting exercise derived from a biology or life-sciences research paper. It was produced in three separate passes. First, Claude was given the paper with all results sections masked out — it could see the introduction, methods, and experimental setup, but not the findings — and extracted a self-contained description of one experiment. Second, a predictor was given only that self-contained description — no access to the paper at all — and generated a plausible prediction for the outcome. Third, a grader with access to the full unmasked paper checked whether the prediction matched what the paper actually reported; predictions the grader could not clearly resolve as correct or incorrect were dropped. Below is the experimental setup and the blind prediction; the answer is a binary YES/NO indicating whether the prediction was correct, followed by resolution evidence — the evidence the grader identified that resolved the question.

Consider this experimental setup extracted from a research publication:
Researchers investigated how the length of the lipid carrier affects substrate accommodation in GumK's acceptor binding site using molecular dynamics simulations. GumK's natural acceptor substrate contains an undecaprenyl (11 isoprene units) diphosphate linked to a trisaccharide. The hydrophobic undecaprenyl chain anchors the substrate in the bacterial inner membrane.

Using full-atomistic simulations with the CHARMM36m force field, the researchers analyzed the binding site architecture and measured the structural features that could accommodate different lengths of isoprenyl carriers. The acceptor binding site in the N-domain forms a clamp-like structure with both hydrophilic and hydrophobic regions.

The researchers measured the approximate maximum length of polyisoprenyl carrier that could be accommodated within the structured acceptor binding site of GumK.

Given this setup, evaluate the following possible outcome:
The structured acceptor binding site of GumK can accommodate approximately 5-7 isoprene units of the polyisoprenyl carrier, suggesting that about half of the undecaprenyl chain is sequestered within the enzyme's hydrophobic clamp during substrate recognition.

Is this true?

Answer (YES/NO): NO